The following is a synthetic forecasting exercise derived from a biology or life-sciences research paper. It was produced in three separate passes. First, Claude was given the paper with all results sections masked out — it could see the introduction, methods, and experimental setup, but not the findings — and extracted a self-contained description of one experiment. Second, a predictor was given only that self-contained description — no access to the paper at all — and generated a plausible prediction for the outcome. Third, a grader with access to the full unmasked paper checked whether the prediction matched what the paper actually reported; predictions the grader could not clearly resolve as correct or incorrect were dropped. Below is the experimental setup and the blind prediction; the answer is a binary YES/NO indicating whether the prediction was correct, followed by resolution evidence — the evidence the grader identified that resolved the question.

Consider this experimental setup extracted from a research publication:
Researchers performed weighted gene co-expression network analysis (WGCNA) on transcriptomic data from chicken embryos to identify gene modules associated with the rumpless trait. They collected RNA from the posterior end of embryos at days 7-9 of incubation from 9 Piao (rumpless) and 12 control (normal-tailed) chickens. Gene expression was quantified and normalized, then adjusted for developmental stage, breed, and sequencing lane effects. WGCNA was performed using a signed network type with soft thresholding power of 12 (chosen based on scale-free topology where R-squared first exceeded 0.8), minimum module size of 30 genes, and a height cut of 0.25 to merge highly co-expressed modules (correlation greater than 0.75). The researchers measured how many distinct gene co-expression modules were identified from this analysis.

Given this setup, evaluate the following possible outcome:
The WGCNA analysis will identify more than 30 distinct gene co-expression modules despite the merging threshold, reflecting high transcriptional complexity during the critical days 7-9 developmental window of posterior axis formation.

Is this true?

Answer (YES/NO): NO